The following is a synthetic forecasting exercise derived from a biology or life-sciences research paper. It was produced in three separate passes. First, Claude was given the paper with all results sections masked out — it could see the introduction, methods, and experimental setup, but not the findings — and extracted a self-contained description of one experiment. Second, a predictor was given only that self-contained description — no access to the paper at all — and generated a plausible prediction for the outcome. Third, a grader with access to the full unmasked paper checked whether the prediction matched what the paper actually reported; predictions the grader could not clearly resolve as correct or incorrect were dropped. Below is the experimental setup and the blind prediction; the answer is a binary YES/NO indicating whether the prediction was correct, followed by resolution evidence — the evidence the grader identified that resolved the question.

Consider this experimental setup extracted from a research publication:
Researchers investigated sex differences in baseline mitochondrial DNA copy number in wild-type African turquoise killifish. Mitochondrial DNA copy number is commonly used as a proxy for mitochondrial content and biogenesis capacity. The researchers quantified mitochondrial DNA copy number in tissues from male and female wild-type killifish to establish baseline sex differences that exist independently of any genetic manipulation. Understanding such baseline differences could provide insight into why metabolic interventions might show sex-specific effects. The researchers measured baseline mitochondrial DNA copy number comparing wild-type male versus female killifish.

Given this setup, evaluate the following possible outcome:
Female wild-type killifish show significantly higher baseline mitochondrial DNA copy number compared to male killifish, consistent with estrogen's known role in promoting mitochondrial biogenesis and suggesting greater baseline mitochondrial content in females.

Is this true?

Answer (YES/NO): YES